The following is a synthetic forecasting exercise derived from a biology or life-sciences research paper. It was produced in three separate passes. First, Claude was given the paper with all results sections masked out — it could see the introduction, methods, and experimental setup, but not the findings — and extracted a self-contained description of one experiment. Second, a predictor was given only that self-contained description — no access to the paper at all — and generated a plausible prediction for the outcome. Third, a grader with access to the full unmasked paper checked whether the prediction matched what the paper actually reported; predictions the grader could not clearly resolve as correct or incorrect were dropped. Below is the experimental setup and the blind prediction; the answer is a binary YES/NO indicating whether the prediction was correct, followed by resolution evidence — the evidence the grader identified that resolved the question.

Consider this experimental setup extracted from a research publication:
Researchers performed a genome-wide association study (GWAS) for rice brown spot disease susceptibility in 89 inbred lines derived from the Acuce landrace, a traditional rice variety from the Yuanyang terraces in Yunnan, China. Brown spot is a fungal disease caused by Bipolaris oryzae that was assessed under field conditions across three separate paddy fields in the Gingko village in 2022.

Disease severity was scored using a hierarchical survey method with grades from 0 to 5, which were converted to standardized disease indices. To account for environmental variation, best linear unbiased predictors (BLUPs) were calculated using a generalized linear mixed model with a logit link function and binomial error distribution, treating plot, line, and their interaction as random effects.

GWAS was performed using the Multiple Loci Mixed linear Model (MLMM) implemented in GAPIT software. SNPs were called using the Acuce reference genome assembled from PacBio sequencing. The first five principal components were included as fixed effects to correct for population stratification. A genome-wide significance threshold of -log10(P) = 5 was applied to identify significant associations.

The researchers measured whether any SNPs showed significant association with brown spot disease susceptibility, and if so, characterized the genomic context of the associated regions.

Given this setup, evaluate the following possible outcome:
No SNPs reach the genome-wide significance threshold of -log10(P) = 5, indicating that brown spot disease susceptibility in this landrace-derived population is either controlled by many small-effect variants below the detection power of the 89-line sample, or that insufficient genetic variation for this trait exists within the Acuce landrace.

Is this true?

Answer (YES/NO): NO